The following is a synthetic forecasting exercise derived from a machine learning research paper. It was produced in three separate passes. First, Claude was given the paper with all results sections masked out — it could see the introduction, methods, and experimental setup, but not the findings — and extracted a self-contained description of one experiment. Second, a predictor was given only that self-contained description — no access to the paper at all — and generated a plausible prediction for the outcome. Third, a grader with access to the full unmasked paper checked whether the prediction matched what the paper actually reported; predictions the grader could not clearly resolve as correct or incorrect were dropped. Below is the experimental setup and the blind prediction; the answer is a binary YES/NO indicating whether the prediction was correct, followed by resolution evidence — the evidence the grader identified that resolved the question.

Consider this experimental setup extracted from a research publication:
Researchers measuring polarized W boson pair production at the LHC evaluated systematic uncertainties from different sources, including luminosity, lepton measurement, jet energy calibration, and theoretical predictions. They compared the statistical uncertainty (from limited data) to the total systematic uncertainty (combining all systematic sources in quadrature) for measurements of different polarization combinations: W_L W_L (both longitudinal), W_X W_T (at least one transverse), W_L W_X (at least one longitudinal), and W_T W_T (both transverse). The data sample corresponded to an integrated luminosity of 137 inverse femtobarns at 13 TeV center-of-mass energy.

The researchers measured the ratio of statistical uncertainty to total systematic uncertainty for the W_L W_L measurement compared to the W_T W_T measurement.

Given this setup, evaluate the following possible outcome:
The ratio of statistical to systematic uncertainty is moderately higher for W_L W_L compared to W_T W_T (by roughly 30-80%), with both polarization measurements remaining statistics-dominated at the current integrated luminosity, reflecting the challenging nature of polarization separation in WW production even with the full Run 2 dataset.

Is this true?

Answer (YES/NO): NO